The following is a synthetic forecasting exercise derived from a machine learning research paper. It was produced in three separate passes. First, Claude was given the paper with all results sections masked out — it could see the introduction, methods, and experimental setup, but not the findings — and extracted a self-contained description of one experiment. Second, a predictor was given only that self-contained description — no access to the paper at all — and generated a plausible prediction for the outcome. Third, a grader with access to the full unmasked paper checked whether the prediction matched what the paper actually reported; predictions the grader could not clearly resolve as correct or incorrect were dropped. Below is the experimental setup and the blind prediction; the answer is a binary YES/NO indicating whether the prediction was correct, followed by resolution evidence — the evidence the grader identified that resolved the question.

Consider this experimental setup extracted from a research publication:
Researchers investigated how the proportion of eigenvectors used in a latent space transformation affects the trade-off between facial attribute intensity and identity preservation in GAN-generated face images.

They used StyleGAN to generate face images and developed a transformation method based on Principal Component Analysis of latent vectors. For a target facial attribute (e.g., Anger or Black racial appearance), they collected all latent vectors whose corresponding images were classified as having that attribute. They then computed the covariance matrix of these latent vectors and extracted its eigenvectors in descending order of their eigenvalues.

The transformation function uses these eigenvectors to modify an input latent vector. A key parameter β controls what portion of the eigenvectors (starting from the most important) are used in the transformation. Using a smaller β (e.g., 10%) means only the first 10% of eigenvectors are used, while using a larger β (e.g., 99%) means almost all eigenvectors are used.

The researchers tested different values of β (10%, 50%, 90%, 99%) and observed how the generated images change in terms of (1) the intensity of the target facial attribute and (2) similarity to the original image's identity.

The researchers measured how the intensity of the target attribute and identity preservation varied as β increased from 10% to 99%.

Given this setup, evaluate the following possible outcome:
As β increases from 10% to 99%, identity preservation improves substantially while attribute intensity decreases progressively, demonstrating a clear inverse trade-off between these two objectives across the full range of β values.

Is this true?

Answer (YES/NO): YES